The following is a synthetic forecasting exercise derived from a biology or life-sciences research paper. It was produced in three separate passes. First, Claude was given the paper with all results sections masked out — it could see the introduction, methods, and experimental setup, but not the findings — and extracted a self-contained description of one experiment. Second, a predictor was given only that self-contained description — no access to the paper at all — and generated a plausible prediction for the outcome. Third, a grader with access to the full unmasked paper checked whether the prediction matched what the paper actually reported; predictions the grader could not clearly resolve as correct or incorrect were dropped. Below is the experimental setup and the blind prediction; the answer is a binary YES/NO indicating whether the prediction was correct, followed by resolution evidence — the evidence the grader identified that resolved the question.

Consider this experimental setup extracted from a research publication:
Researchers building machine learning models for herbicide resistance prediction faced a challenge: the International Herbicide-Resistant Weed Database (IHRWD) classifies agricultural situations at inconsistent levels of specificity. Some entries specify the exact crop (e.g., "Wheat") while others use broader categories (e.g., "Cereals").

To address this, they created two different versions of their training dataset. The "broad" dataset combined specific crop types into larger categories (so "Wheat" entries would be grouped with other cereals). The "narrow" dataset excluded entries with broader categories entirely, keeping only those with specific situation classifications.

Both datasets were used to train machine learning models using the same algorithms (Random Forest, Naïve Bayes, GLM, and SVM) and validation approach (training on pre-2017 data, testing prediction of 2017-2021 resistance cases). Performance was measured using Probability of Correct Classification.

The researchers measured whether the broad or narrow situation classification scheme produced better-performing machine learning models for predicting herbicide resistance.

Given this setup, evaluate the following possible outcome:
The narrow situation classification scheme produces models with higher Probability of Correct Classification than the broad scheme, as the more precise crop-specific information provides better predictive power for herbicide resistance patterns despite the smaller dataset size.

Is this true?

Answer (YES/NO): NO